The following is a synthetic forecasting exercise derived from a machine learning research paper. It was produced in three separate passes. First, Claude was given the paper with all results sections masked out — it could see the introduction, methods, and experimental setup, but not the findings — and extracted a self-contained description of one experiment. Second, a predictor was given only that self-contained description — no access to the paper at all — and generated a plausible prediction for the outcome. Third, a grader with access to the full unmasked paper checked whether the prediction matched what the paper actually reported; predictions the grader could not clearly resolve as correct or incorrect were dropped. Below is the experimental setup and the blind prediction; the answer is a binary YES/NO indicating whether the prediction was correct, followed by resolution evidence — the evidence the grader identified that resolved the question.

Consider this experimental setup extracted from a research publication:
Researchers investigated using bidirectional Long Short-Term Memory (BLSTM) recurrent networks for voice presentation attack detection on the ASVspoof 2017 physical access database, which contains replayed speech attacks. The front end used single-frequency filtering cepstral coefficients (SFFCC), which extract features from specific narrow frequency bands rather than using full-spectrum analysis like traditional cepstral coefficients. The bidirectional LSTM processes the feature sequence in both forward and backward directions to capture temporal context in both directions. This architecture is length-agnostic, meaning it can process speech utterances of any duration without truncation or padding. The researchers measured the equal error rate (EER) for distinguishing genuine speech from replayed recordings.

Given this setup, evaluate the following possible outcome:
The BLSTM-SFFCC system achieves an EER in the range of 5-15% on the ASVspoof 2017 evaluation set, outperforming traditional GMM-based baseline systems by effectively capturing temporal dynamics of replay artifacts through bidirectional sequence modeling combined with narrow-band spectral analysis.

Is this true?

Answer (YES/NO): NO